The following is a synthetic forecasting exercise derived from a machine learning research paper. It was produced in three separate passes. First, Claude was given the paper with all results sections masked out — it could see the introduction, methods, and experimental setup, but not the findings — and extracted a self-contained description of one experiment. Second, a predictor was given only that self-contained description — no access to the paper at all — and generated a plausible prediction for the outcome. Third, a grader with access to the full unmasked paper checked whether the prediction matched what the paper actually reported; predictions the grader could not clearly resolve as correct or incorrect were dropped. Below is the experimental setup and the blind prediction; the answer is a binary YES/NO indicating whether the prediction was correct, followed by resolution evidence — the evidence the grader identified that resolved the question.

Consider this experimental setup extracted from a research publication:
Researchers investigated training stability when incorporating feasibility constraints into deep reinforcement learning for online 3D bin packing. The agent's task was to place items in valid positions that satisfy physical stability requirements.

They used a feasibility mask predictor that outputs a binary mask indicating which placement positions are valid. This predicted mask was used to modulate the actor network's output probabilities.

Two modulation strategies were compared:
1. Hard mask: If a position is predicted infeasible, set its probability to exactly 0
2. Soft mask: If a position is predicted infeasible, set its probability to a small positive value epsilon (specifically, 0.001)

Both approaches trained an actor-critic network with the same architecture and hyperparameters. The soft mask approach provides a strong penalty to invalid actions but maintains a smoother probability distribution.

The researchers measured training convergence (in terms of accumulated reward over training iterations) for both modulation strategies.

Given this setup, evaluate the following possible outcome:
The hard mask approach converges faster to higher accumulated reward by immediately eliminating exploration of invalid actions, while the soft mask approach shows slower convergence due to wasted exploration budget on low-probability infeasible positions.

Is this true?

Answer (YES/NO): NO